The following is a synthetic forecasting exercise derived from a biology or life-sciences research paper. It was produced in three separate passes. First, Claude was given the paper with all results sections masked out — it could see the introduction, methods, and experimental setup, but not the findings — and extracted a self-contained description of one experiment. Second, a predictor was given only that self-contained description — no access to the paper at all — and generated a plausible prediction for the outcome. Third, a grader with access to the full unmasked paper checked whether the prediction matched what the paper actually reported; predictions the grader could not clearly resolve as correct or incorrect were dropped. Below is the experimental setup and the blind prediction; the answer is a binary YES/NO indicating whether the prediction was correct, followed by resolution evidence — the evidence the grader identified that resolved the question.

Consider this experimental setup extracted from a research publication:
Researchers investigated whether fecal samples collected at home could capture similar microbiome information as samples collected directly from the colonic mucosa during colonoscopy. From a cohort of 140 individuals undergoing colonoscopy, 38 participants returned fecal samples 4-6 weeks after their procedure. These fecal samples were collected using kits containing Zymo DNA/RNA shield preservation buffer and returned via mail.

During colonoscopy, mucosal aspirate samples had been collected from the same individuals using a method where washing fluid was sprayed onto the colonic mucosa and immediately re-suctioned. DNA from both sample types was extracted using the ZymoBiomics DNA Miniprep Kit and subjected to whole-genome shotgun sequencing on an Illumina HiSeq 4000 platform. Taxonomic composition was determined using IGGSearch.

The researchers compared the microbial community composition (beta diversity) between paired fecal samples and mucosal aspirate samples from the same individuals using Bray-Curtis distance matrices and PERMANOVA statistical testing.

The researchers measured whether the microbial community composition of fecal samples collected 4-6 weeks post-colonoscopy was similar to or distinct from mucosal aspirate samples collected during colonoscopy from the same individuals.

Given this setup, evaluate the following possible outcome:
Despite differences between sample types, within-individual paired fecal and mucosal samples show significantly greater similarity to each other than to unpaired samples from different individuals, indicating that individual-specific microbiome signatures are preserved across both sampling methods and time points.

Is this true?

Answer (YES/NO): YES